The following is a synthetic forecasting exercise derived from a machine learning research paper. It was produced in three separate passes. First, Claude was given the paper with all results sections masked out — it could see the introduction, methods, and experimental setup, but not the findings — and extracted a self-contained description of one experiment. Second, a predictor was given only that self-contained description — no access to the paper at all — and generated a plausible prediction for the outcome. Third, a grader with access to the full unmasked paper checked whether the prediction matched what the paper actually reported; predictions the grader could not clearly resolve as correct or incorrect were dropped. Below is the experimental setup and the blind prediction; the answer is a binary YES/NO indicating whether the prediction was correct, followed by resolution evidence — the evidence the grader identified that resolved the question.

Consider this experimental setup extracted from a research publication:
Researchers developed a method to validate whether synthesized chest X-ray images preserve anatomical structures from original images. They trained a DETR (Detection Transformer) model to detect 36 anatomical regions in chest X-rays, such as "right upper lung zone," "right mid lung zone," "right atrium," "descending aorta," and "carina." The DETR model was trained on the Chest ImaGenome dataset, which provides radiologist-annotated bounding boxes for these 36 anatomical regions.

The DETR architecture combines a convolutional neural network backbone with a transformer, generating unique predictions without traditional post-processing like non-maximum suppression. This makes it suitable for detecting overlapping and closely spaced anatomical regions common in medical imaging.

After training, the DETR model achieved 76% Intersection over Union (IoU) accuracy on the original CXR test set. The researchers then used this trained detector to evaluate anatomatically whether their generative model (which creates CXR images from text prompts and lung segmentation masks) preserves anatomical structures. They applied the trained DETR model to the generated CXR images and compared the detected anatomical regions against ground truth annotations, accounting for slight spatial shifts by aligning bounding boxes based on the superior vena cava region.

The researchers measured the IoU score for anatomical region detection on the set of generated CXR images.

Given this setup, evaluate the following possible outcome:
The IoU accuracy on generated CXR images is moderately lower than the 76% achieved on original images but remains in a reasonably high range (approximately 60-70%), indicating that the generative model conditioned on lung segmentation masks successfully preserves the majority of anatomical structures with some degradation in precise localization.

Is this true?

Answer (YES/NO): YES